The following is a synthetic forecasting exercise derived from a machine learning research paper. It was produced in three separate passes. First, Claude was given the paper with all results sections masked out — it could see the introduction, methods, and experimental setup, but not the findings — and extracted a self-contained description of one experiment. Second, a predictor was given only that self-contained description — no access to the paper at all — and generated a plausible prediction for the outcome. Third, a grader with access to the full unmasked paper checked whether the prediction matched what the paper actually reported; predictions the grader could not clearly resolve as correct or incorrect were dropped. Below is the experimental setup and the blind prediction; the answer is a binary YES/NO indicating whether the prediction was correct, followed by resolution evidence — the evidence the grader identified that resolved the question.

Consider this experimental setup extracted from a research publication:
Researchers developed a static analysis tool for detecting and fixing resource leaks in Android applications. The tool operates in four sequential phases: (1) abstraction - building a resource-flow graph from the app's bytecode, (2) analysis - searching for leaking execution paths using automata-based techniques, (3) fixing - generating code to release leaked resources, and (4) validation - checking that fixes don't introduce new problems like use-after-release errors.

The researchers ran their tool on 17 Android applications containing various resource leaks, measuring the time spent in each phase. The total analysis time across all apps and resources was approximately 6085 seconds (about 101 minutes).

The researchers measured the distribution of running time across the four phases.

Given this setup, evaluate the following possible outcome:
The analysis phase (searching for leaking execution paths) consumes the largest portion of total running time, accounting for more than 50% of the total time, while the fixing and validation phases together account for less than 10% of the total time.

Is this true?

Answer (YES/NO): NO